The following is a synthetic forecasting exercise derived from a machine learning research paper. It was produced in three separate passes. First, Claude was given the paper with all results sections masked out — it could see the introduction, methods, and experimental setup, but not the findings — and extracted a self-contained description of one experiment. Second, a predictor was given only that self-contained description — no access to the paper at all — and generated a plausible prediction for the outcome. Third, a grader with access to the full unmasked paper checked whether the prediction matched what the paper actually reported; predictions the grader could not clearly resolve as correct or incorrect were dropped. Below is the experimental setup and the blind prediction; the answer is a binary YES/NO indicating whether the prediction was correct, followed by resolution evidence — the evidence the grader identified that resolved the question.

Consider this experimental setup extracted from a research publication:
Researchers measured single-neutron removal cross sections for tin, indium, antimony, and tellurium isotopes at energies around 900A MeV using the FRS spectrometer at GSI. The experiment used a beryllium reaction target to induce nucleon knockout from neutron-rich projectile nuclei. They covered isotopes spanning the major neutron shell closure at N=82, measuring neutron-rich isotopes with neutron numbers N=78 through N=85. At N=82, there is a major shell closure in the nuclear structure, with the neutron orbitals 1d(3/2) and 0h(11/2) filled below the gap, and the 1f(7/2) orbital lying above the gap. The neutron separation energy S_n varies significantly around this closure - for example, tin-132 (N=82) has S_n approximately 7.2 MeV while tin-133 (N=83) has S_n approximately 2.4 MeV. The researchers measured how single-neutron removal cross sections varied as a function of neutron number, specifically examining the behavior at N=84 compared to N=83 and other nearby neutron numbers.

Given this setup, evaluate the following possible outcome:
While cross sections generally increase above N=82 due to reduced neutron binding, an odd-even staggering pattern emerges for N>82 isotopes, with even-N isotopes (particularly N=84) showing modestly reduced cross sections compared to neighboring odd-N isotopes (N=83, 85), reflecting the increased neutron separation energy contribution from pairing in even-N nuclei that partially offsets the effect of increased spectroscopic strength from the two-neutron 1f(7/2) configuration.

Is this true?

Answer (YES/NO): NO